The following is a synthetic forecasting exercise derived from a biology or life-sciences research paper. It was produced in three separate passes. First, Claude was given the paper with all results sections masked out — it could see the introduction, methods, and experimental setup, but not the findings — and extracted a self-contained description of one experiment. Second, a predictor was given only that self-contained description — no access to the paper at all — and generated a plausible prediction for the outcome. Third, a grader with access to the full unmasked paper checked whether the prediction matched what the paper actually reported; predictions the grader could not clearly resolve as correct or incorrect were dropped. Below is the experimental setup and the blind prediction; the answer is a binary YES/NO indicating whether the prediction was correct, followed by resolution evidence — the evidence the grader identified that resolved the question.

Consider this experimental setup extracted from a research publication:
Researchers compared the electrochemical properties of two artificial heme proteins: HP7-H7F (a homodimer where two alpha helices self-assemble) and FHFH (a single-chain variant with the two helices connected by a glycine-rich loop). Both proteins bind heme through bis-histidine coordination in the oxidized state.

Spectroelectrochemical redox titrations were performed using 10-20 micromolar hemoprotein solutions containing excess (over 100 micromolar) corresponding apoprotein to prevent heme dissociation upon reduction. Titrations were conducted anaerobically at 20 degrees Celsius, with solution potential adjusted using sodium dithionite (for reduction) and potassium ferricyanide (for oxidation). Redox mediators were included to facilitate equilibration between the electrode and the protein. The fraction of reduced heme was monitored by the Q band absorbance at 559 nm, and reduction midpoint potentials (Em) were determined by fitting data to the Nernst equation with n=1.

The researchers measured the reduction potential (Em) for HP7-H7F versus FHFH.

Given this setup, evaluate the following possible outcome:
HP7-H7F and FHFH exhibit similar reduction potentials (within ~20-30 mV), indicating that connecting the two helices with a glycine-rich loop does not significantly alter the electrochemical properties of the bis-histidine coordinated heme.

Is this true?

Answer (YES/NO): YES